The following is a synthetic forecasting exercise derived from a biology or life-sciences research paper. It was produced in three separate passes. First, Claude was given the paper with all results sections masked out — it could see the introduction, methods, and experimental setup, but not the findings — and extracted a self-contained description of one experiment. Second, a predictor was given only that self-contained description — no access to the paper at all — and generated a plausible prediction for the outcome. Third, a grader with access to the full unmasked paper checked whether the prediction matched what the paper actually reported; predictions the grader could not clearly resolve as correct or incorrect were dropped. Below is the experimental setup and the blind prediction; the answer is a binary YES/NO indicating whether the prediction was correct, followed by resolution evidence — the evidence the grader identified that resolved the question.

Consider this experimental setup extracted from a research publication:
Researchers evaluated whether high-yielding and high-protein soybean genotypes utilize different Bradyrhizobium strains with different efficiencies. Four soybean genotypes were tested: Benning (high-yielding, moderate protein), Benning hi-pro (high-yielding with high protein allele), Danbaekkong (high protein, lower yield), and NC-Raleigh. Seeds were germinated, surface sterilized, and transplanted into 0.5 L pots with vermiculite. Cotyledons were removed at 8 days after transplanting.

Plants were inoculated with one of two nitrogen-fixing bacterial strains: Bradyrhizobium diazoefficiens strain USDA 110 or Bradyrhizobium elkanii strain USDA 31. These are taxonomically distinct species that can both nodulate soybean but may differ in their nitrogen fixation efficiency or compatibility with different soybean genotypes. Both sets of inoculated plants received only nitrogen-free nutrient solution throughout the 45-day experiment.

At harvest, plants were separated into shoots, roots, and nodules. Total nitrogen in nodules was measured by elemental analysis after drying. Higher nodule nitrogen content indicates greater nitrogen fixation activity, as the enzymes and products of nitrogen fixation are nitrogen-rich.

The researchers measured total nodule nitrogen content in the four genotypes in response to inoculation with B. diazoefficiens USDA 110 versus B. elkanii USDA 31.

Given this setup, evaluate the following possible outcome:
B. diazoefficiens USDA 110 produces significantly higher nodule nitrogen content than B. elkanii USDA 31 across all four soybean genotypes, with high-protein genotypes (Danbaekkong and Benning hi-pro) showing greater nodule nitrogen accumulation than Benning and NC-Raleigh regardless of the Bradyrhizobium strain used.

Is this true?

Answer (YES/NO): NO